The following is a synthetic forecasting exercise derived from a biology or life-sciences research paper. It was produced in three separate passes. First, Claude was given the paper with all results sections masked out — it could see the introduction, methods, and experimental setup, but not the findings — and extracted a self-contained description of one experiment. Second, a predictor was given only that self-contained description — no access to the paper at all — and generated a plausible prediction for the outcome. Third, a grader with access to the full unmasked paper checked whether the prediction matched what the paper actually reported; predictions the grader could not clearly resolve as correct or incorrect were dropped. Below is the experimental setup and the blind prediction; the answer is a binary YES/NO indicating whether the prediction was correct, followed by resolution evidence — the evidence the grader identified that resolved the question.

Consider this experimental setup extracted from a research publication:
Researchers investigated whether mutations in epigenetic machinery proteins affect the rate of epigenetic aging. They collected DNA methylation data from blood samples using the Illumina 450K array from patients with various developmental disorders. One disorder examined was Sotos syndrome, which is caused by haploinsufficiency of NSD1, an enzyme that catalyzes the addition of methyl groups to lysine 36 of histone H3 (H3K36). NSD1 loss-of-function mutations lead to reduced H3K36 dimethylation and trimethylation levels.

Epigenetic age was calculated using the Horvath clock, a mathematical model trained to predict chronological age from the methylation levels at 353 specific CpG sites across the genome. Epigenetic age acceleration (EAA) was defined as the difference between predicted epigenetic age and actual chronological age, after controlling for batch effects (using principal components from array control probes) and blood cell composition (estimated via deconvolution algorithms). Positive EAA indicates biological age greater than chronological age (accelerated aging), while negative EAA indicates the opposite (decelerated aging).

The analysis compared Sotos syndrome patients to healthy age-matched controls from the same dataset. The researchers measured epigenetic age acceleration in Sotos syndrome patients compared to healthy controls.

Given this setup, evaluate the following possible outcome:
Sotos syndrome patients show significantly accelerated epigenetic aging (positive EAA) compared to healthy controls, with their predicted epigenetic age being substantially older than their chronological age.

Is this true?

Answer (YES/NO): YES